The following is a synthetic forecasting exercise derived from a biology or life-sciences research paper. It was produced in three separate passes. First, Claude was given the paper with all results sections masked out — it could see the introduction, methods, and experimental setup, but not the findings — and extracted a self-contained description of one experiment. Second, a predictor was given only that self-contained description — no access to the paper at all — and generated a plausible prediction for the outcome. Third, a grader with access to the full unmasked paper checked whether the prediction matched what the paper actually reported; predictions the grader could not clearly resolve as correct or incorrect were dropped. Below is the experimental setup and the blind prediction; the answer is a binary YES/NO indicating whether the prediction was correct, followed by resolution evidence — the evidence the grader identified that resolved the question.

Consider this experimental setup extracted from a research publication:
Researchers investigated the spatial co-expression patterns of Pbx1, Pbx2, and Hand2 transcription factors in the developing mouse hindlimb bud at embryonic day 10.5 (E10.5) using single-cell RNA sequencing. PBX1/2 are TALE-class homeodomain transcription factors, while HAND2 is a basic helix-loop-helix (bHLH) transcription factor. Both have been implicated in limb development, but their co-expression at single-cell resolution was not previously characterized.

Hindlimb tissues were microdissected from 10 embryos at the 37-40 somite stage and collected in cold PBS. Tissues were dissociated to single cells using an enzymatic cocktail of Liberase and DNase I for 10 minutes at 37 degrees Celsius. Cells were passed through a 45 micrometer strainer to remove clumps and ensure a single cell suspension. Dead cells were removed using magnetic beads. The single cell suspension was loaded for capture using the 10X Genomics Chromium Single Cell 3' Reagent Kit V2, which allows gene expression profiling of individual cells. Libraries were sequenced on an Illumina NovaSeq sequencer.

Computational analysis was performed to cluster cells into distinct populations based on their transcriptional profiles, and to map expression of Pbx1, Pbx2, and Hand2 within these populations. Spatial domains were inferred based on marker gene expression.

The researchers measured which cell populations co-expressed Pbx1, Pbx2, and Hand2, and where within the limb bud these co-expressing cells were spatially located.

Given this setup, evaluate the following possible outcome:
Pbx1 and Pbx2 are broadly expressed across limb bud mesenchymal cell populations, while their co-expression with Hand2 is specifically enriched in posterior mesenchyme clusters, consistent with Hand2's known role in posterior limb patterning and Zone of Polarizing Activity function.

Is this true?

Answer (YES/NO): YES